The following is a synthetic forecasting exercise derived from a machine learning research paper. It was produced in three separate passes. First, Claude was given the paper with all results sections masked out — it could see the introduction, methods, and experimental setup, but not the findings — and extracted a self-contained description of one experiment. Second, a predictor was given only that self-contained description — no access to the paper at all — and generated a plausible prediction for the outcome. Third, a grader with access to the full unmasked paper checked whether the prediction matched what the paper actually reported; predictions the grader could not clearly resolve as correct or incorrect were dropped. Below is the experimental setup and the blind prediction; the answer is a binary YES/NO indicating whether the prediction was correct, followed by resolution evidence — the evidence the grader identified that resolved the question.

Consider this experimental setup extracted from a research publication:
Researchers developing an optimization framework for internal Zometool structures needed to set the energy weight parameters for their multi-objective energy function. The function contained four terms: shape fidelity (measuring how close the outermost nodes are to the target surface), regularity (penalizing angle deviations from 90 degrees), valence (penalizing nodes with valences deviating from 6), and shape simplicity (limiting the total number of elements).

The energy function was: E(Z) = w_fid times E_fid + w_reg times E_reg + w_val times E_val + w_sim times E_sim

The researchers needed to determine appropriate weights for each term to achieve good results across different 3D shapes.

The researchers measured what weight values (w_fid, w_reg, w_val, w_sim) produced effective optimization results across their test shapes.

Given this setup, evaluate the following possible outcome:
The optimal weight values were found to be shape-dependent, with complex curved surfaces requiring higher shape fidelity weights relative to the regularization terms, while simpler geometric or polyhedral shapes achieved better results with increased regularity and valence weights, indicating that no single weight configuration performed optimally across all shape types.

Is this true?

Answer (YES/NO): NO